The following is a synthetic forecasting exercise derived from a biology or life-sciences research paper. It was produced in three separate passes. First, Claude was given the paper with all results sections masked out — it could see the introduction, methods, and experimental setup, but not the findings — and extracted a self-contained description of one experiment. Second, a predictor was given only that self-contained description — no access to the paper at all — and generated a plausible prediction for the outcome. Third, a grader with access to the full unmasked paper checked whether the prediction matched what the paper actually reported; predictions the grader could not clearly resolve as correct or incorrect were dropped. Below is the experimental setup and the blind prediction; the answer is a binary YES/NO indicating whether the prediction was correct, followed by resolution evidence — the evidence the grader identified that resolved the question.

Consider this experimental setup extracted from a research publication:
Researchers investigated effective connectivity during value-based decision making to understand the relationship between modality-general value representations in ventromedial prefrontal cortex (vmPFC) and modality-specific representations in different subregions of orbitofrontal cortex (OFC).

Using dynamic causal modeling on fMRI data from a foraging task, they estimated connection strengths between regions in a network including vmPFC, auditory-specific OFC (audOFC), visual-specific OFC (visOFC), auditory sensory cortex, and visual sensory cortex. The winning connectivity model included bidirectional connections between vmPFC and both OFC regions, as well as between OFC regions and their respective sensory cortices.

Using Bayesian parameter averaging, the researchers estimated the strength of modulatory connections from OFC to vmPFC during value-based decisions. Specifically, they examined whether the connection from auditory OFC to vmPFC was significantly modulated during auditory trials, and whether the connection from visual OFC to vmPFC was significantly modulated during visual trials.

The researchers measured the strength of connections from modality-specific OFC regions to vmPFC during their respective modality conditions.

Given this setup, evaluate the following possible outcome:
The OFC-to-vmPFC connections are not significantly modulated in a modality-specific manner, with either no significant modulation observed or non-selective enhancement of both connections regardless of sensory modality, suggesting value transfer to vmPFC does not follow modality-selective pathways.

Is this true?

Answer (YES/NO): NO